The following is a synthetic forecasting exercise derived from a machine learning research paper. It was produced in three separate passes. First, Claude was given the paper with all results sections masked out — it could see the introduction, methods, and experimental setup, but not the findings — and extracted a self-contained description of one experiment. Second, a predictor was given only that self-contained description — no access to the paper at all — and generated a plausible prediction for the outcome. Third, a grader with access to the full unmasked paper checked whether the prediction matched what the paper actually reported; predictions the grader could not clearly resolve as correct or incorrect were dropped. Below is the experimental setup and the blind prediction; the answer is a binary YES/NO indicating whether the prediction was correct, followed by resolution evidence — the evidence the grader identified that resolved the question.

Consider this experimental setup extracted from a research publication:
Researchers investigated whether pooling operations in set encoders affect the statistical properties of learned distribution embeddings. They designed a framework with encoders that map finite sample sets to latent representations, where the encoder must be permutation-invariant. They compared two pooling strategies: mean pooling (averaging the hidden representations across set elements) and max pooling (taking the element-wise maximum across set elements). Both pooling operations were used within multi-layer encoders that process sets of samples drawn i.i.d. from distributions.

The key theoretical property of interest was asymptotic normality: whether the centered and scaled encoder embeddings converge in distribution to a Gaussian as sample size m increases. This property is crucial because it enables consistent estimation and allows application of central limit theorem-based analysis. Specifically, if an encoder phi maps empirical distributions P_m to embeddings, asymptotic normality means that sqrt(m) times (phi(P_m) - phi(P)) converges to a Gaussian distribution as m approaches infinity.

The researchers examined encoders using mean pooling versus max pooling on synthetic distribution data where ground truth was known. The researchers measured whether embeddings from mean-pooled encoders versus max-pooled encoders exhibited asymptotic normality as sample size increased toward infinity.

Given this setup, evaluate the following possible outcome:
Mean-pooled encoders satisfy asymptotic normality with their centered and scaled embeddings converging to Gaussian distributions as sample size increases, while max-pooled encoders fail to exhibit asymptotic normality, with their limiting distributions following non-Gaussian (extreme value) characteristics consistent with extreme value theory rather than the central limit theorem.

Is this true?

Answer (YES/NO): YES